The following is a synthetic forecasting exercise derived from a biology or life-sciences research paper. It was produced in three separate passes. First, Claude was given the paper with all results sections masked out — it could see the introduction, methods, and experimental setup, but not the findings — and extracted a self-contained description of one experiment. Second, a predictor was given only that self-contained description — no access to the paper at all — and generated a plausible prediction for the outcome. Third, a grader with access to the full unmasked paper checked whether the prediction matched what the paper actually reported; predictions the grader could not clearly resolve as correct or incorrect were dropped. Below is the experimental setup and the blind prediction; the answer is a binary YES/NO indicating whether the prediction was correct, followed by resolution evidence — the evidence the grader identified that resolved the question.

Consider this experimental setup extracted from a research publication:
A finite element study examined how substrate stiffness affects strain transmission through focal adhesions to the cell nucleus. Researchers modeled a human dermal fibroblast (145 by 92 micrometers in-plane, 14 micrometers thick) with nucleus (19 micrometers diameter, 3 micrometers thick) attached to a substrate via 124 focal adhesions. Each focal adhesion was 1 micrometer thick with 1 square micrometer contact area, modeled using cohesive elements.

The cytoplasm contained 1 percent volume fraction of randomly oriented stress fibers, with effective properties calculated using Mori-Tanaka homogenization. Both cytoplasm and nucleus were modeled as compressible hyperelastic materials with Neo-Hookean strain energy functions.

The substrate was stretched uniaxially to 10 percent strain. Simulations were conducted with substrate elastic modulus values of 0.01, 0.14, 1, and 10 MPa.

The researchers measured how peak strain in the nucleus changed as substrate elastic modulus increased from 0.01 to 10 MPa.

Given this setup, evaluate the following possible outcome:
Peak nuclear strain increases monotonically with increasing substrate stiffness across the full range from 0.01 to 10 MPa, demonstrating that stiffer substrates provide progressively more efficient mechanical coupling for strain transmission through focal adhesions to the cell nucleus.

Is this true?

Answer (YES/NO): NO